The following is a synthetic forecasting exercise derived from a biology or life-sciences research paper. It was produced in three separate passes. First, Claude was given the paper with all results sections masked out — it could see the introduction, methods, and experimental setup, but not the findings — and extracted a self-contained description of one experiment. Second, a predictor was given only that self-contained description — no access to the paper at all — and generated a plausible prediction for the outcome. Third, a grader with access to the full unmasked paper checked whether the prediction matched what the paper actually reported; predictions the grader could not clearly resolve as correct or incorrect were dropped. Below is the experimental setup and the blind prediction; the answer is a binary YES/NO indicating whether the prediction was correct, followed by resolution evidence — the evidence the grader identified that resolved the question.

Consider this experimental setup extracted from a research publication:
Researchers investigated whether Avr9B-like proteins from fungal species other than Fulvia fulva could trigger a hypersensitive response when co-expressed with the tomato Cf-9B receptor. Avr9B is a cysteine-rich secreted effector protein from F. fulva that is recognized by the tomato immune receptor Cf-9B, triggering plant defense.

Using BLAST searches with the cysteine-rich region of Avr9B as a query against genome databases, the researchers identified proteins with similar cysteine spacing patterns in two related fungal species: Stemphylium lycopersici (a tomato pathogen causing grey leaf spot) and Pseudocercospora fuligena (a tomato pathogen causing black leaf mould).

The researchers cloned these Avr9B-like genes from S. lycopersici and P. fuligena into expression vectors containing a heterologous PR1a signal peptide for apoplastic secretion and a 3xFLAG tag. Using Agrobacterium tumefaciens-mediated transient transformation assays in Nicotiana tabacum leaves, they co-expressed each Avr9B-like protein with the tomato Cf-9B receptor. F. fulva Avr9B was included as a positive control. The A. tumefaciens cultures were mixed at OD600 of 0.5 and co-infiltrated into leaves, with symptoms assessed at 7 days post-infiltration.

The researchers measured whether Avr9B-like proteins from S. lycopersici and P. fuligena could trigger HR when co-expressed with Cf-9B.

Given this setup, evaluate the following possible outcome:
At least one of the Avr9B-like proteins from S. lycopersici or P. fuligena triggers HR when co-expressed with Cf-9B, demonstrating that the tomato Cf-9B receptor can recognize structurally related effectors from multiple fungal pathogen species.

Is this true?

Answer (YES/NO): NO